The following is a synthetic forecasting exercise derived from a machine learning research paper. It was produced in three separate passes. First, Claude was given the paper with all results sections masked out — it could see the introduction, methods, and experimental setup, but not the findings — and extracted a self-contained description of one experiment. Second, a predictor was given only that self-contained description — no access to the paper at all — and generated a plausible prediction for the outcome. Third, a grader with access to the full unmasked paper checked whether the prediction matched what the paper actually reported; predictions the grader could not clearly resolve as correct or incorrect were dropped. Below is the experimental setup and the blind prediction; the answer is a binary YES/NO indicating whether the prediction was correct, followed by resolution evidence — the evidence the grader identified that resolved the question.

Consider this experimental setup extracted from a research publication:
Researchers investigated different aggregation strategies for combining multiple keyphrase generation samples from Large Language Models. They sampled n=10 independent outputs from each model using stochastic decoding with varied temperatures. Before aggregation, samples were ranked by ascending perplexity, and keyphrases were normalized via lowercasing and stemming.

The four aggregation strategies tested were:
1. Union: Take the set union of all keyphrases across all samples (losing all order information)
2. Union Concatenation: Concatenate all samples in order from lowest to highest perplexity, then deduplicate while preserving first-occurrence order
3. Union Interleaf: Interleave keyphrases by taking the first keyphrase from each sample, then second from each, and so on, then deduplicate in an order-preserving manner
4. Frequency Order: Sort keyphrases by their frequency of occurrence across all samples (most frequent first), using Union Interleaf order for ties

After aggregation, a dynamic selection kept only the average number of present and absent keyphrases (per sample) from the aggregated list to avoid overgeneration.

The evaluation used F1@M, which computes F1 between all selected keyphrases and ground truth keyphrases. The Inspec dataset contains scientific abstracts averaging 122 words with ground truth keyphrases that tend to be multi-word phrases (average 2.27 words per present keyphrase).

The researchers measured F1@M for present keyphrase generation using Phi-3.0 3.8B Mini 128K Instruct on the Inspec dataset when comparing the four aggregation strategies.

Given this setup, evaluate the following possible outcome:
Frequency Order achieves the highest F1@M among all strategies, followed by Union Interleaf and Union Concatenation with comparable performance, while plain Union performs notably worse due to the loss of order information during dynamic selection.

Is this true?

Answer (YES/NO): NO